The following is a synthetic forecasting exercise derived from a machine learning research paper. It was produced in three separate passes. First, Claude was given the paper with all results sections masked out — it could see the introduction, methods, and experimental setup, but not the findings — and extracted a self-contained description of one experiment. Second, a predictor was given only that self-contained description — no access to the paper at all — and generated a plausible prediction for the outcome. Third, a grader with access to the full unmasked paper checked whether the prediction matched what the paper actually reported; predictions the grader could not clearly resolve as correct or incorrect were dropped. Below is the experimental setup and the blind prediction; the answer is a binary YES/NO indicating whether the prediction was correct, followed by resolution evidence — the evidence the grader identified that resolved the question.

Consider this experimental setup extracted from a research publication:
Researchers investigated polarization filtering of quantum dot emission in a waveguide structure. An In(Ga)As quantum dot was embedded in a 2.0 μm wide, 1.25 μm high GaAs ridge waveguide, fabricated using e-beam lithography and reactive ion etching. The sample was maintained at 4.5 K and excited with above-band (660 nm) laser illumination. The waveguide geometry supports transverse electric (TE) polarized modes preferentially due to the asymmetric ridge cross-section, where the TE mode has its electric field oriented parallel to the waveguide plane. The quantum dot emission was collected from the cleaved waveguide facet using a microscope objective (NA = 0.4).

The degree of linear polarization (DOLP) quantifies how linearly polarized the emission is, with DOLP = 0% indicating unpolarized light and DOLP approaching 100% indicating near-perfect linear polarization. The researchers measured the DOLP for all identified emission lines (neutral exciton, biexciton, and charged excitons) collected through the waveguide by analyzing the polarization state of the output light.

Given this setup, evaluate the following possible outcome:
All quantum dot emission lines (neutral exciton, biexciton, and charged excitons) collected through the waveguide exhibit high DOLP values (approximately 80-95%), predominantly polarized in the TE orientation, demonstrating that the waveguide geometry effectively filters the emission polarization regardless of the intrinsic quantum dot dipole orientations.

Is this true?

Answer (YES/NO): NO